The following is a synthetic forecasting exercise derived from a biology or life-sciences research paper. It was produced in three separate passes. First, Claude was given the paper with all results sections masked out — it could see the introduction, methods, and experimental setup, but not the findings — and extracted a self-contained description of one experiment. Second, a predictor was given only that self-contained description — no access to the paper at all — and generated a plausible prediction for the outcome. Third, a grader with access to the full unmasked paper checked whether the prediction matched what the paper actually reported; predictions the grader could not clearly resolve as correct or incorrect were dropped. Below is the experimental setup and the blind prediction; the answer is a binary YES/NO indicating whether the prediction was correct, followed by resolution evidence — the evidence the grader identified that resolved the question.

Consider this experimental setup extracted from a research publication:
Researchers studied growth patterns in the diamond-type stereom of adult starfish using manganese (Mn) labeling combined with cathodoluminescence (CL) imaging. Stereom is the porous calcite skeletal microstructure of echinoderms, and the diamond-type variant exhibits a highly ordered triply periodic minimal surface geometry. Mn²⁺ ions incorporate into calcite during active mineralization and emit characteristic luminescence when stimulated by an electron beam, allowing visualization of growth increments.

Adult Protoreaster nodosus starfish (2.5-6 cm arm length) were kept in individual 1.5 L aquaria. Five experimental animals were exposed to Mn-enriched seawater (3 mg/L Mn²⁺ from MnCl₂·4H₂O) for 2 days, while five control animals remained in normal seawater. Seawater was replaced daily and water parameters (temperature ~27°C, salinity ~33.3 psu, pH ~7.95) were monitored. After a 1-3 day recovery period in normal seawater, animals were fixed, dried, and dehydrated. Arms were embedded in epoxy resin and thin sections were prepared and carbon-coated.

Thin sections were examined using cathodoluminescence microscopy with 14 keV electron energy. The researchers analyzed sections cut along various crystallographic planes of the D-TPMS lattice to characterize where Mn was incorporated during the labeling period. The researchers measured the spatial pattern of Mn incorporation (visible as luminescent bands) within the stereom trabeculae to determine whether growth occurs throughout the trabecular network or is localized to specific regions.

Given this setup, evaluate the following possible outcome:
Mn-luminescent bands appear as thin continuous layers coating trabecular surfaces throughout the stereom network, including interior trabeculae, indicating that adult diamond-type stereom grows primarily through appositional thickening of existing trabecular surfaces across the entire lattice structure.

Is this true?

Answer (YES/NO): NO